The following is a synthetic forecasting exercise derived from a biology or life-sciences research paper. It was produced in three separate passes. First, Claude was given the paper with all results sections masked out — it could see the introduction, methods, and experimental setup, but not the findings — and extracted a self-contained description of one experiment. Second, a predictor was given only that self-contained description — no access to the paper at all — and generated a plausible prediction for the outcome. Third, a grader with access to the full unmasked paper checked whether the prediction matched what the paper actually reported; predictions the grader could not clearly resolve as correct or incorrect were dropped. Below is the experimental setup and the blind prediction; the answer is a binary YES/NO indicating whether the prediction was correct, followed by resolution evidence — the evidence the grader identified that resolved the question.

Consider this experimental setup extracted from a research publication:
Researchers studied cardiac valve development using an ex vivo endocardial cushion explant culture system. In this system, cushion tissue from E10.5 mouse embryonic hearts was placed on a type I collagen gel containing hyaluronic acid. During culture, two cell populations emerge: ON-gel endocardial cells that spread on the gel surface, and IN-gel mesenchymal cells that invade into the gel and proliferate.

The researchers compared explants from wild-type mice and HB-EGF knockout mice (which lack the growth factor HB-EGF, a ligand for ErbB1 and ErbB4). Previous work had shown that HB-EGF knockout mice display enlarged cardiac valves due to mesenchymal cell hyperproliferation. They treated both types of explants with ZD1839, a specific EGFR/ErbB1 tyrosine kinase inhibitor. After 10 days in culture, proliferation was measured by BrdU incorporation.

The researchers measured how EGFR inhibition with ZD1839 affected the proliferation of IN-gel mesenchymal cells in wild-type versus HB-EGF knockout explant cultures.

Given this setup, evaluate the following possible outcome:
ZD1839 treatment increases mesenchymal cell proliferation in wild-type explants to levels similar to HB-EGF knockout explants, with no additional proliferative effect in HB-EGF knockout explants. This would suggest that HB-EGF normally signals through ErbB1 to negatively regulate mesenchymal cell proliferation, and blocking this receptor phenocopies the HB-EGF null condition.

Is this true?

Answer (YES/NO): NO